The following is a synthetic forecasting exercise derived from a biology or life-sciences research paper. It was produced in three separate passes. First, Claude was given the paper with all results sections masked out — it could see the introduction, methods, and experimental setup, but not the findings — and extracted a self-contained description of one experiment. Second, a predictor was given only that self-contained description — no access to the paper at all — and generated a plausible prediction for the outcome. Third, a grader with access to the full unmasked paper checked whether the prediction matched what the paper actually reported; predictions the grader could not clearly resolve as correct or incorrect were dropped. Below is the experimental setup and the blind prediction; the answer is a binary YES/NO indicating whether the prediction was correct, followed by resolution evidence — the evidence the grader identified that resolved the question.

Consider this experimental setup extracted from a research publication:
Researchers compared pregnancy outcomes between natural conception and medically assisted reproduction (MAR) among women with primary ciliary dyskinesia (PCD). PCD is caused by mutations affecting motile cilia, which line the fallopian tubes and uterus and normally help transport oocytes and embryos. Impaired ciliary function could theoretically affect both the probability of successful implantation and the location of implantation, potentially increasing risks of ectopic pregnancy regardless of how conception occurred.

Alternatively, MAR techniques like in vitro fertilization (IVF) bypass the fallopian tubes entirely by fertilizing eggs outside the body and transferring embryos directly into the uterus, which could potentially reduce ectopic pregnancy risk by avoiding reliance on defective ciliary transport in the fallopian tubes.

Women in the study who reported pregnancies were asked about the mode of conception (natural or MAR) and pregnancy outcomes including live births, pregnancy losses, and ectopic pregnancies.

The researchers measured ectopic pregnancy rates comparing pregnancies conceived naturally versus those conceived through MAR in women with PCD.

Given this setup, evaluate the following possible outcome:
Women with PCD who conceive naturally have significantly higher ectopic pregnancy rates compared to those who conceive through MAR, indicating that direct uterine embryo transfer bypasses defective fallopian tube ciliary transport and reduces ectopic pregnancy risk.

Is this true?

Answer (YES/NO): NO